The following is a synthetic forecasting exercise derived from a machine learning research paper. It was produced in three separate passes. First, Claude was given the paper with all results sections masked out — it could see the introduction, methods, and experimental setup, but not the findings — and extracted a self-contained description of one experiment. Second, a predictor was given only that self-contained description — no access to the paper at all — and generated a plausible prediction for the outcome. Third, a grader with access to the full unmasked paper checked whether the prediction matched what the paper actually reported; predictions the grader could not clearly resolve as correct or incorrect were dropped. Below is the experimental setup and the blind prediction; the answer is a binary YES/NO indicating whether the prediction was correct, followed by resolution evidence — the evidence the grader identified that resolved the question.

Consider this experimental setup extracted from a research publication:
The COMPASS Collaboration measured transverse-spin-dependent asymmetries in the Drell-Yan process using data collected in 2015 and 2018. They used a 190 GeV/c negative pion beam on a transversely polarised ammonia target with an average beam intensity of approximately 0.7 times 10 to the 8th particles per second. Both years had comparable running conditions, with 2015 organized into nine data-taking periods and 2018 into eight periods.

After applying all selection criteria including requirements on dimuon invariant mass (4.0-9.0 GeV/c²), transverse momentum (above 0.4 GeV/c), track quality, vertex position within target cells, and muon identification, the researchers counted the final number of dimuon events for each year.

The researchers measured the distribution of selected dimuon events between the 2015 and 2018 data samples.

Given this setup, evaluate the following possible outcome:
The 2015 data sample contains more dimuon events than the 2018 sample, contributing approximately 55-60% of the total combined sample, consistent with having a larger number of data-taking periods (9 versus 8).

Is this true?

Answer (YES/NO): NO